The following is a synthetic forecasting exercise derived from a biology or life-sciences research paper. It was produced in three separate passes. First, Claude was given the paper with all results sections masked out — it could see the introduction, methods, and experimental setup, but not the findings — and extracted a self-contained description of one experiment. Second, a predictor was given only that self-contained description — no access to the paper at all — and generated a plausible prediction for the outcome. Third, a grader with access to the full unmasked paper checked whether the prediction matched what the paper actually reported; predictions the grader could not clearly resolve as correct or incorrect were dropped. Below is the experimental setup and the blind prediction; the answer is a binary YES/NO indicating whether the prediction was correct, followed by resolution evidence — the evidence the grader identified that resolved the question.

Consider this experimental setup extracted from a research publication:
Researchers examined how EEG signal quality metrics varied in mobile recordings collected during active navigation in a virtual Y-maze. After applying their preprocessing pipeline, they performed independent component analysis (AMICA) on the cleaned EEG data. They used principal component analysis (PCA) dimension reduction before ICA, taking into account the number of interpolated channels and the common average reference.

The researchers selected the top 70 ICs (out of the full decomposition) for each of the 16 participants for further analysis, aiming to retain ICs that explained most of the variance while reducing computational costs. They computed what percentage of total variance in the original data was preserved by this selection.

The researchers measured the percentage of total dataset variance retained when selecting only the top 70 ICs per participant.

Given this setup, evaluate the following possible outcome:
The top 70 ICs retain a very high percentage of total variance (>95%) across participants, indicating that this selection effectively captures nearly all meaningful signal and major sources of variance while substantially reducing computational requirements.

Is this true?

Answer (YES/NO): NO